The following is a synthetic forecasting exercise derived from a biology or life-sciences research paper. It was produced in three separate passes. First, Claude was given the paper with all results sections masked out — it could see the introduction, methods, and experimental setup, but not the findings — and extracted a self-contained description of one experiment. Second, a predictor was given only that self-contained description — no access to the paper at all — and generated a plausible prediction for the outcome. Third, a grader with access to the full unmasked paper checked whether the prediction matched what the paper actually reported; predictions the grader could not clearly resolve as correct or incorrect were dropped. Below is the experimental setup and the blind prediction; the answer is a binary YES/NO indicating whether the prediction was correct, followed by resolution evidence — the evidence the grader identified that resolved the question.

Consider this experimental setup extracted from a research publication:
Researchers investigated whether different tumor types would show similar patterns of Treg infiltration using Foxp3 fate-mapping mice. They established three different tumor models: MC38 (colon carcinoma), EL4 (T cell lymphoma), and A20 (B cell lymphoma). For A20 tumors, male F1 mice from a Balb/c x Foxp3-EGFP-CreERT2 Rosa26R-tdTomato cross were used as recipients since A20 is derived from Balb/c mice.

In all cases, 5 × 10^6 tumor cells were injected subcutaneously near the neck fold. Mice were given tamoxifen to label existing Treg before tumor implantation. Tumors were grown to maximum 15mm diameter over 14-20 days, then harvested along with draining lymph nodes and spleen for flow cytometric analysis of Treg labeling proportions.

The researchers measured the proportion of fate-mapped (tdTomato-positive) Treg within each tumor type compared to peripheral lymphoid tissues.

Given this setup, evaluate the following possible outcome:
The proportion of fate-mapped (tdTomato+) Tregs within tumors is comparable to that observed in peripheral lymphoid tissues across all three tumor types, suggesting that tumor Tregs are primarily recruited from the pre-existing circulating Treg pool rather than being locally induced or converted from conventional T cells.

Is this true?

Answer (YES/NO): YES